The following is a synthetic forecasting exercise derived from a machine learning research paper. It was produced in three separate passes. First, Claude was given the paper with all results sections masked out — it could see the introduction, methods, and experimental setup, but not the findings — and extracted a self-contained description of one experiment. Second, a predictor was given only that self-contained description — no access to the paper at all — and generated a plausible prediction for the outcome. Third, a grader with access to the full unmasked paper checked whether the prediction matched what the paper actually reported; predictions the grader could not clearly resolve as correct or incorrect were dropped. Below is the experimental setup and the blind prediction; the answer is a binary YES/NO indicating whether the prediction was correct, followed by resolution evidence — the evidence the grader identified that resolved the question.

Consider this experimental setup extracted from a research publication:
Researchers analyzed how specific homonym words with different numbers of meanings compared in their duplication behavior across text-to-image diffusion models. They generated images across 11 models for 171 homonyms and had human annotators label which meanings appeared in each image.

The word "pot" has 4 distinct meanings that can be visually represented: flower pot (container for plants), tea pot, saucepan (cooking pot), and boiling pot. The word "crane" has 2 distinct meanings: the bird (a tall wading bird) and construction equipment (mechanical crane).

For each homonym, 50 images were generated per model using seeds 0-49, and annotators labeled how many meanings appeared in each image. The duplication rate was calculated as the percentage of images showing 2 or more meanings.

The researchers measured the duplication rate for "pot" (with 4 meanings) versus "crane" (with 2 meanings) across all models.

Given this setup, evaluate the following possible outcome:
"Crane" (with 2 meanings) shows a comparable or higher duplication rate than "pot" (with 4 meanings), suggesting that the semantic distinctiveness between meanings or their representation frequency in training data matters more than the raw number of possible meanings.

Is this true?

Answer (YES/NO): NO